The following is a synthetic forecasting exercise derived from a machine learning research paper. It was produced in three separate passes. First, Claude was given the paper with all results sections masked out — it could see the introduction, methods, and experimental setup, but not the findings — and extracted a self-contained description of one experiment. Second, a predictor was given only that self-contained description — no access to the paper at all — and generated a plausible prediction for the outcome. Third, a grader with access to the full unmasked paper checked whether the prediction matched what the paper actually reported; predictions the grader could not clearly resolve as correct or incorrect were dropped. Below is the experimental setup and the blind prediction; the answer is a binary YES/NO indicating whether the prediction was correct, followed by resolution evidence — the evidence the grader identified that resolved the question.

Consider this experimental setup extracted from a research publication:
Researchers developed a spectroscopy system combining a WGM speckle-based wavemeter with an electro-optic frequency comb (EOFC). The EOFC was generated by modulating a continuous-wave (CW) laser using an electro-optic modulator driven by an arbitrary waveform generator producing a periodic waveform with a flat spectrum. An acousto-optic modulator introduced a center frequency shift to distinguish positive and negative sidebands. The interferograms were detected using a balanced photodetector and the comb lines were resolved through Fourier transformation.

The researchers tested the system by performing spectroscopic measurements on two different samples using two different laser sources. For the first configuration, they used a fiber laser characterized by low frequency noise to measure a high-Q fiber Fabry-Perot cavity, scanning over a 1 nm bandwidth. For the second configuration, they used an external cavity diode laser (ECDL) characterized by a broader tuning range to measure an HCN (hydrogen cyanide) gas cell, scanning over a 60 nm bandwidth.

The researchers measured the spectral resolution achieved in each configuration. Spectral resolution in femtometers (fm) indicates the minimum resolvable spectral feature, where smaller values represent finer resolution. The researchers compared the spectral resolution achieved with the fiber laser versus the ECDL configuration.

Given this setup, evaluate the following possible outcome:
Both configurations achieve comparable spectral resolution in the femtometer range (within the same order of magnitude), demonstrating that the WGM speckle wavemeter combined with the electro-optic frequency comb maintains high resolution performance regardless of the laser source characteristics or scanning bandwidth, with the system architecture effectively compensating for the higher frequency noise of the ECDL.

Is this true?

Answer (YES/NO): NO